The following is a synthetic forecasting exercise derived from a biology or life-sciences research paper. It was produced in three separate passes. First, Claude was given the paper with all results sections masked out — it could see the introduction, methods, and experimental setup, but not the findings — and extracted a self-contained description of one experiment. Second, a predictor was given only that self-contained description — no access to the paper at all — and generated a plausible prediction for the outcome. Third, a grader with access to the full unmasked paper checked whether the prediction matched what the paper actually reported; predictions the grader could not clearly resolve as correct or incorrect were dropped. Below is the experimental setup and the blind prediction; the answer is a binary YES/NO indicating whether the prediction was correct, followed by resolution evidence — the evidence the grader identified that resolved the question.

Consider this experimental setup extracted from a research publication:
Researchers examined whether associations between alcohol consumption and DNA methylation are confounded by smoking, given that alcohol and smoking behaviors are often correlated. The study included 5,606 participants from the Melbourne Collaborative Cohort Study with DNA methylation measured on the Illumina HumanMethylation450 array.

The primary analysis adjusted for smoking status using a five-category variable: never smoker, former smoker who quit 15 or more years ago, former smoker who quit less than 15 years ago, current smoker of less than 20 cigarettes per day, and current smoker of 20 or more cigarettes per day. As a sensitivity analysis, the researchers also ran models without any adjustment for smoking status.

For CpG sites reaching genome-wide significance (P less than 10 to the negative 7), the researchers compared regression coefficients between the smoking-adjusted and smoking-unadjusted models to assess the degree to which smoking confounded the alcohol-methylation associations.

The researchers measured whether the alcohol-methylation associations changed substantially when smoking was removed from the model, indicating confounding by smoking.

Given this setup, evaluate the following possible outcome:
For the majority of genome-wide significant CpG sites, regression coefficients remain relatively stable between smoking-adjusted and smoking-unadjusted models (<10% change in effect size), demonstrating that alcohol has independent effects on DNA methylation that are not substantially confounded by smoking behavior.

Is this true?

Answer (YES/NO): NO